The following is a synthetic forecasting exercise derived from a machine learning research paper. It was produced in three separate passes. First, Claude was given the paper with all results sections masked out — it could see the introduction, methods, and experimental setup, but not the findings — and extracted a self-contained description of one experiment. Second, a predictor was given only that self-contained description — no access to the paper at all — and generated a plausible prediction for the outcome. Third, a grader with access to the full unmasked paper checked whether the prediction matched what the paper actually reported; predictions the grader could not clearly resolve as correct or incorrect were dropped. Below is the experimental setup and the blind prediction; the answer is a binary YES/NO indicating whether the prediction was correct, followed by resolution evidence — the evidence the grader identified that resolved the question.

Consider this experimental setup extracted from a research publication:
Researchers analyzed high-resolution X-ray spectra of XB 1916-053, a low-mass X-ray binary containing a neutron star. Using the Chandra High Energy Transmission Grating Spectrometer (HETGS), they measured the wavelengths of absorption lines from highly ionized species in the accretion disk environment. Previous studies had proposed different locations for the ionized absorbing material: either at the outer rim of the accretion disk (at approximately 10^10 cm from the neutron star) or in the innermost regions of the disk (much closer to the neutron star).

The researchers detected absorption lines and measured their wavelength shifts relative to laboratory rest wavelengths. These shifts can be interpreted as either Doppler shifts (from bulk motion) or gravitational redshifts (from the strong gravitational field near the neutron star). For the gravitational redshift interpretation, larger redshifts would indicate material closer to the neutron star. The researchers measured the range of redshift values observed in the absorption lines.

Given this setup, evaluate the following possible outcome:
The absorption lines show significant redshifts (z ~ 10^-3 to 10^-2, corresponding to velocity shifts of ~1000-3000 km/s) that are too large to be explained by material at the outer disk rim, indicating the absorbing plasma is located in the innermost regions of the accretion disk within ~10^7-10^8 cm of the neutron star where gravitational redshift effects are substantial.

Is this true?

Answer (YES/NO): YES